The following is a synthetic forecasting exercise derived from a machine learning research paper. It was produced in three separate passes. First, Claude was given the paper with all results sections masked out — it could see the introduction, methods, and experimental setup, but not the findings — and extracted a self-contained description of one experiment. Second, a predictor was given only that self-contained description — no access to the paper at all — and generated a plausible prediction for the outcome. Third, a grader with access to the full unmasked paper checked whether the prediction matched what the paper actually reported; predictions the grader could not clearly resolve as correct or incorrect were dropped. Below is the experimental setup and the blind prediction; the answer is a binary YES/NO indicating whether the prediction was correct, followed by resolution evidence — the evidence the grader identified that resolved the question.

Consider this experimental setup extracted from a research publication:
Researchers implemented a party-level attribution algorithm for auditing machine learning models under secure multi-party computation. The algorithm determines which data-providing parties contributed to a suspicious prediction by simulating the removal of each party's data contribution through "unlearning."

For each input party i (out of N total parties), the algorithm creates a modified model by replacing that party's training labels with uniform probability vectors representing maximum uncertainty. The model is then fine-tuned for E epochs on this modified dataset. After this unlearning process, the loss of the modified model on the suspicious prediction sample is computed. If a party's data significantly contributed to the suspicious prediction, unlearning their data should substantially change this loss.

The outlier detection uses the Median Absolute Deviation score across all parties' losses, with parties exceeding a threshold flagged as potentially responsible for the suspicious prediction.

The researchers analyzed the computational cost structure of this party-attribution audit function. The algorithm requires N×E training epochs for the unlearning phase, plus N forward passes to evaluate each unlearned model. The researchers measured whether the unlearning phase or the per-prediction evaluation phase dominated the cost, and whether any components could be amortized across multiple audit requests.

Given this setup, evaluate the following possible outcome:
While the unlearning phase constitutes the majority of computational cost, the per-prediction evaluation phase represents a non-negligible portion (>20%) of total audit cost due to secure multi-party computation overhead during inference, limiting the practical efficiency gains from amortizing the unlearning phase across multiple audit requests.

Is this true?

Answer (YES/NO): NO